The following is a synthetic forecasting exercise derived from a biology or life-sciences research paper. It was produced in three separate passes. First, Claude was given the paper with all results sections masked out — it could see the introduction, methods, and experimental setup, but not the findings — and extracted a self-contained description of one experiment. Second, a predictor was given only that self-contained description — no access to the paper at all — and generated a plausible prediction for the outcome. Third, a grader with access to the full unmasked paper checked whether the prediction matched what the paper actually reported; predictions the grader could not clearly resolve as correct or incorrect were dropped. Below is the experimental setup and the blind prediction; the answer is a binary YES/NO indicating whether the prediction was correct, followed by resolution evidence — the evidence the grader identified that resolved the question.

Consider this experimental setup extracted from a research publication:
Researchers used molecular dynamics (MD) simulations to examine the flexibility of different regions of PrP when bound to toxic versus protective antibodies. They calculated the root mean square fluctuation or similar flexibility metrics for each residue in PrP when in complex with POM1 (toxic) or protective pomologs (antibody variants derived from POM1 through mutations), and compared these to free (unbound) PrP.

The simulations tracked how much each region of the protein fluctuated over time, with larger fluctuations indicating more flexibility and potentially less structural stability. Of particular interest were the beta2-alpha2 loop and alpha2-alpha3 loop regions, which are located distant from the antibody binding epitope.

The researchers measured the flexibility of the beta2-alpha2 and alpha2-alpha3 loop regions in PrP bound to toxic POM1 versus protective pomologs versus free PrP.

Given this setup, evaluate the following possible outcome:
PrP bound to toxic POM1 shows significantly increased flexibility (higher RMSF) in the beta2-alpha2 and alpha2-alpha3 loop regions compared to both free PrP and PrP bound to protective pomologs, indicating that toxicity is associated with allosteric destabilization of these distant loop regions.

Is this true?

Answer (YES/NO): YES